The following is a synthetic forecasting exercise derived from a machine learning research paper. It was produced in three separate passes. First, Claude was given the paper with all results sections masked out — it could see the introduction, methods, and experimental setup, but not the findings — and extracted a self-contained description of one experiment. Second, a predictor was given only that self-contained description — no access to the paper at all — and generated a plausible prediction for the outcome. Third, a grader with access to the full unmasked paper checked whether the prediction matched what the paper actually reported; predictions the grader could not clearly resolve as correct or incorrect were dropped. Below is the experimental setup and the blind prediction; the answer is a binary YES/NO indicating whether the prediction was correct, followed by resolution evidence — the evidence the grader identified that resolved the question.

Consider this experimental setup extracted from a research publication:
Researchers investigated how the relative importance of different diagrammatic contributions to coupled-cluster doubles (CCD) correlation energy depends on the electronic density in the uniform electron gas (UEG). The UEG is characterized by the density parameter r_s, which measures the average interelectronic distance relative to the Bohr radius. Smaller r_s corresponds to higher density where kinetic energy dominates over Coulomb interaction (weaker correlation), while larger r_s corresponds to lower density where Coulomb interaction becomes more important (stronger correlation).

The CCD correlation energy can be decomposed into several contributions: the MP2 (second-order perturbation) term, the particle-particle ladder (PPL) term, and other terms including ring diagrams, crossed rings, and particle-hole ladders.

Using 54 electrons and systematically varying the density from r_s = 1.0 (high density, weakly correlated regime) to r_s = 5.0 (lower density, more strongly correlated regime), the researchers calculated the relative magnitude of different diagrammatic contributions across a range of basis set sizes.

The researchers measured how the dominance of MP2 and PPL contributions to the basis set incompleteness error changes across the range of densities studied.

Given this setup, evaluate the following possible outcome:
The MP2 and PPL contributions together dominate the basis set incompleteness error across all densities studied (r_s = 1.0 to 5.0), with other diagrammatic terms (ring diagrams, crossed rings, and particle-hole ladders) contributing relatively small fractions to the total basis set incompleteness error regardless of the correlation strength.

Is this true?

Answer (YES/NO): YES